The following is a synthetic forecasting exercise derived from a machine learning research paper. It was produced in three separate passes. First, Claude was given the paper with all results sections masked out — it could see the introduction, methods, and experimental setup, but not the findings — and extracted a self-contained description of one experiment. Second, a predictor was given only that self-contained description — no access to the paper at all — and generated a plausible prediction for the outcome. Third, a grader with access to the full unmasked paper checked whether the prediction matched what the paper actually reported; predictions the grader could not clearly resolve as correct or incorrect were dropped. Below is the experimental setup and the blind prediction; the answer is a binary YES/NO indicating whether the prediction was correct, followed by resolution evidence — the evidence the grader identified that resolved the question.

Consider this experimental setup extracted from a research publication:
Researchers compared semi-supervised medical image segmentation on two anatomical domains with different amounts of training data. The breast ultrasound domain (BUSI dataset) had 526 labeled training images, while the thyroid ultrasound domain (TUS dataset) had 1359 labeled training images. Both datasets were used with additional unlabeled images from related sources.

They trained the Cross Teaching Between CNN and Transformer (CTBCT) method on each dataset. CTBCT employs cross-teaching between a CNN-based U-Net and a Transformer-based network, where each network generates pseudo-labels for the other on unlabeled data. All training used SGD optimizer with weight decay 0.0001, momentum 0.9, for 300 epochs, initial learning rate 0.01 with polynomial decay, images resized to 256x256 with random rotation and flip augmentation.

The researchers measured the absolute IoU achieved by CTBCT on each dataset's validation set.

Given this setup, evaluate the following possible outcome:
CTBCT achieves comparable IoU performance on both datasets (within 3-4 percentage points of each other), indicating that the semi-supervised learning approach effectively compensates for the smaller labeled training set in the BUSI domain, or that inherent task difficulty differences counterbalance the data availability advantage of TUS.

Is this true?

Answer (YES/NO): NO